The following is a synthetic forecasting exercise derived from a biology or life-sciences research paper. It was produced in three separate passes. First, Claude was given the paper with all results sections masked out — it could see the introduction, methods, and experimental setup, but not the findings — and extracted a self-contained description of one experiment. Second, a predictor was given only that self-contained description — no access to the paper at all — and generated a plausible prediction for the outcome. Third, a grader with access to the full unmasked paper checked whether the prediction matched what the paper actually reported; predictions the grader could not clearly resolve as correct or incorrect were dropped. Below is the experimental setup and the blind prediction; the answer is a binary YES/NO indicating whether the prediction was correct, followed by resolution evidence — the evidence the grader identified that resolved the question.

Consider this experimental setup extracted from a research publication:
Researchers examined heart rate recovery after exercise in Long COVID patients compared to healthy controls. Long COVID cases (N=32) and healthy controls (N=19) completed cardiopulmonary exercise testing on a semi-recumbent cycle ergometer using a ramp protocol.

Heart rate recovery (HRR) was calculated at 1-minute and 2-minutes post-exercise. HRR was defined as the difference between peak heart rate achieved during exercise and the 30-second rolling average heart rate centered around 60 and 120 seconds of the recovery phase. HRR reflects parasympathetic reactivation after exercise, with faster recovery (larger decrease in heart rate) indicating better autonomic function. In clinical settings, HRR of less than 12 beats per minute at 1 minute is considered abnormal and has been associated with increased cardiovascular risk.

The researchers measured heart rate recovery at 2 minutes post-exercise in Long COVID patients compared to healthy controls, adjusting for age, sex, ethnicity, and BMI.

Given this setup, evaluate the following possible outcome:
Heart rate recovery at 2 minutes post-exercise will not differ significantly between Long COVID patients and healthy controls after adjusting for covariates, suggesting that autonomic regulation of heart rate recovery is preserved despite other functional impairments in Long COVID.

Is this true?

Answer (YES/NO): NO